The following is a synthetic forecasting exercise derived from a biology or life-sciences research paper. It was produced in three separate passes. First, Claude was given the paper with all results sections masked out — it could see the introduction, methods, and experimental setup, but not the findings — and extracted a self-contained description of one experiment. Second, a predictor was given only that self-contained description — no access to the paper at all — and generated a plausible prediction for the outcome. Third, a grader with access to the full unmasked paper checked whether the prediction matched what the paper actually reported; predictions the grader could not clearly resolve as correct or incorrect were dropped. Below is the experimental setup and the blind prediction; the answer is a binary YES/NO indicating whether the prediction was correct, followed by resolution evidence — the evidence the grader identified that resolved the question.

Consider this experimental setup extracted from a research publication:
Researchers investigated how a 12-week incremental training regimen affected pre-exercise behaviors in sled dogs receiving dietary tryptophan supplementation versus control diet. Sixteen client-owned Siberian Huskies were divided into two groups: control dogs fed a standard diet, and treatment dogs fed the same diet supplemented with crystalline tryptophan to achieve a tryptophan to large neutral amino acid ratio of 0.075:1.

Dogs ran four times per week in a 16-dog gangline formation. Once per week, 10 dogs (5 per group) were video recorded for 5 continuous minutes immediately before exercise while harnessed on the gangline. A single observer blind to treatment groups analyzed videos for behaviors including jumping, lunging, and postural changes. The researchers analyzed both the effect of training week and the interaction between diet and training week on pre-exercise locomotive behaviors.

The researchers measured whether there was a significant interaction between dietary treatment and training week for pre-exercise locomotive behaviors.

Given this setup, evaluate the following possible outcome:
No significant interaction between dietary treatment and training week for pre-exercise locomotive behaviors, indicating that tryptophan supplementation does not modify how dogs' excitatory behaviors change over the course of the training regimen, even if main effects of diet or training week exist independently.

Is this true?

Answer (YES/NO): YES